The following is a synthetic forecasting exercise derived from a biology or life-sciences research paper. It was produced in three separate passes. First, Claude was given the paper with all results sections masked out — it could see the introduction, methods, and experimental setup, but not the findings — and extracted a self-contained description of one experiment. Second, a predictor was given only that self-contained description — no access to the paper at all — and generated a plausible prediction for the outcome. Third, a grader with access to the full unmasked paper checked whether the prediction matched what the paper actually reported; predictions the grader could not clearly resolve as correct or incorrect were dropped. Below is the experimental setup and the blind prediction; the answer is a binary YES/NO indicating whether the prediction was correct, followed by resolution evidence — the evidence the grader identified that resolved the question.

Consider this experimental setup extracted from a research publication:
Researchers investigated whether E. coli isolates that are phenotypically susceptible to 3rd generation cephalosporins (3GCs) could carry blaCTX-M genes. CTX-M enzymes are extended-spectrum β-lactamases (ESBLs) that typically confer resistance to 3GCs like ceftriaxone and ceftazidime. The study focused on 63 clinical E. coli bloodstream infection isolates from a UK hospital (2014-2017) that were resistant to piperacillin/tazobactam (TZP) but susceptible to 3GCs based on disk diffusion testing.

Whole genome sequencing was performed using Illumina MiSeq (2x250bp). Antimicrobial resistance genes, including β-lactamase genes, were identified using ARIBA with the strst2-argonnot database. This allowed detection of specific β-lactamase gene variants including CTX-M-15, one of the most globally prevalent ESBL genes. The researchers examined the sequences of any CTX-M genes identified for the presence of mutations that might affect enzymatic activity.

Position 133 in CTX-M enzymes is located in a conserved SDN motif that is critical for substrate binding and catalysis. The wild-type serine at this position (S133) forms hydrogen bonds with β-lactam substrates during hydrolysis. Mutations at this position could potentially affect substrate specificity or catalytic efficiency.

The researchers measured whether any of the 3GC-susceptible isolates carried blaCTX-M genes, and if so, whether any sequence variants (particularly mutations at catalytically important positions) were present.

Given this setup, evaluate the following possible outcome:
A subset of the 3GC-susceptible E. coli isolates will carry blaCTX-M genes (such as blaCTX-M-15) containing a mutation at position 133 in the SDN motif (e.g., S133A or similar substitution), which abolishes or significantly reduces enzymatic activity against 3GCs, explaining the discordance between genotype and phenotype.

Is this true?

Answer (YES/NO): YES